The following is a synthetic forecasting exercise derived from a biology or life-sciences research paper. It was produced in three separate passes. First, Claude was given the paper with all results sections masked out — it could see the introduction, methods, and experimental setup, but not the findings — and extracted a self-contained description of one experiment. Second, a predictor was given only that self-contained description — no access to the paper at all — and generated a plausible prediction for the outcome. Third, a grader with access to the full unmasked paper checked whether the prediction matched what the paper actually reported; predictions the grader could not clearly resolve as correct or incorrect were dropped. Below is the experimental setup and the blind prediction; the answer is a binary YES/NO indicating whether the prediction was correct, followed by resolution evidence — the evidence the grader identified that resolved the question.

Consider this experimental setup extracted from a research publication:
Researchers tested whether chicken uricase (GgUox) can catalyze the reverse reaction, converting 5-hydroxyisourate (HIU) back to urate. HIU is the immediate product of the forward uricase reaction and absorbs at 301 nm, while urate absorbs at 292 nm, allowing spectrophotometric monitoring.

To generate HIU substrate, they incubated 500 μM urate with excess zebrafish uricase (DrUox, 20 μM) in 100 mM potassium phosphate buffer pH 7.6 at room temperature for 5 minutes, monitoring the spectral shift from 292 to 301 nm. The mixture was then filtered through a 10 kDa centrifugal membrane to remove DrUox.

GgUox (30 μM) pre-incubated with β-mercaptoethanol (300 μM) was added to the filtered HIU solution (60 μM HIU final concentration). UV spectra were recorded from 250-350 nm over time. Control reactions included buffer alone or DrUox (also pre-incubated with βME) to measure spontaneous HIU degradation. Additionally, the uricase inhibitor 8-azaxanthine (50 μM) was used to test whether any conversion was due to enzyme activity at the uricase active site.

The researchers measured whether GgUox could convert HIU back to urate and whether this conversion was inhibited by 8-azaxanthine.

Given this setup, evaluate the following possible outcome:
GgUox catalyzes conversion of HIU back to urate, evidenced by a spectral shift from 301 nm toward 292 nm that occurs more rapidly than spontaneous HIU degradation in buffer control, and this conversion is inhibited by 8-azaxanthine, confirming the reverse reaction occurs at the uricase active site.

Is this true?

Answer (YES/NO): YES